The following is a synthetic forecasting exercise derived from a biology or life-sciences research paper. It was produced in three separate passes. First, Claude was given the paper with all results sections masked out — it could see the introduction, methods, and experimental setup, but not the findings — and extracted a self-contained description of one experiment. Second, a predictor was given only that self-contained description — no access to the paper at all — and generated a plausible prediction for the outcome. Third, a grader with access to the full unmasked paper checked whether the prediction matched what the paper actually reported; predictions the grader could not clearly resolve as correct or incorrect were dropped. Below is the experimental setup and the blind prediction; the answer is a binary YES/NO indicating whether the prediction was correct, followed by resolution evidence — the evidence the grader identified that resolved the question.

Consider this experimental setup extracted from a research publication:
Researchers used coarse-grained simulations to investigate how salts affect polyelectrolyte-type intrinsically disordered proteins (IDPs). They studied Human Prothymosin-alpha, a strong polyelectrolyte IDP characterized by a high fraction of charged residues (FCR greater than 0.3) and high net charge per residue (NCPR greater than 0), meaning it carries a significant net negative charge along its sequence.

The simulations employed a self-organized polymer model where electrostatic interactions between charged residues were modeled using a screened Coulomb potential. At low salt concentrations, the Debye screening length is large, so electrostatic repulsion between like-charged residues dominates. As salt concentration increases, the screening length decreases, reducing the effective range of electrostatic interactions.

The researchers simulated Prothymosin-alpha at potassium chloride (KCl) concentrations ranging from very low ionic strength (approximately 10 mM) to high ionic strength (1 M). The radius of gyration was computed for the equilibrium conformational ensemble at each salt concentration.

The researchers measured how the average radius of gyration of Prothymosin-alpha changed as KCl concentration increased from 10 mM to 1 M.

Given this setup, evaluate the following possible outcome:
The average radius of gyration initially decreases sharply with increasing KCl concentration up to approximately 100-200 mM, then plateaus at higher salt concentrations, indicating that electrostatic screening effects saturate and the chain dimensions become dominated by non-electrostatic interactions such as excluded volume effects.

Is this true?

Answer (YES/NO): NO